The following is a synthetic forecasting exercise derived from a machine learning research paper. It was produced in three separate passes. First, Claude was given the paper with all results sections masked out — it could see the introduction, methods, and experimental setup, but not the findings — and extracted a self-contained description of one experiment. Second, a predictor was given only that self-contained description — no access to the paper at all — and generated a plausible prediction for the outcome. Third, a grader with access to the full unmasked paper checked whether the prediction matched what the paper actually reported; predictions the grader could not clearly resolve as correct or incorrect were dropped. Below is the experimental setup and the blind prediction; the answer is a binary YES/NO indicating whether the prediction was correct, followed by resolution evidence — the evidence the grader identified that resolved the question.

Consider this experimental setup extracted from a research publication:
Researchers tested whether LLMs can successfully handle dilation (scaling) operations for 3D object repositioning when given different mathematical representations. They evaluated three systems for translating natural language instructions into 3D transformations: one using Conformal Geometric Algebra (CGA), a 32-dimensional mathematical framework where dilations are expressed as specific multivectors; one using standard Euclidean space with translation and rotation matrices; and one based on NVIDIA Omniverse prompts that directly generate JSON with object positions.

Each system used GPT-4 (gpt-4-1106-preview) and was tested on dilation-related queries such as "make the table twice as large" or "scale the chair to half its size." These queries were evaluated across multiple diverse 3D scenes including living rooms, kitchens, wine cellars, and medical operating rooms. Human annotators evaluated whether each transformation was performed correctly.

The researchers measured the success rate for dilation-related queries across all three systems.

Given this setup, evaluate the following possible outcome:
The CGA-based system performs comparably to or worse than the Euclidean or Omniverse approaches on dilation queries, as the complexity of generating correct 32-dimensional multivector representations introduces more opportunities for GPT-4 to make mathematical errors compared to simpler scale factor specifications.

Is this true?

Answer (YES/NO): YES